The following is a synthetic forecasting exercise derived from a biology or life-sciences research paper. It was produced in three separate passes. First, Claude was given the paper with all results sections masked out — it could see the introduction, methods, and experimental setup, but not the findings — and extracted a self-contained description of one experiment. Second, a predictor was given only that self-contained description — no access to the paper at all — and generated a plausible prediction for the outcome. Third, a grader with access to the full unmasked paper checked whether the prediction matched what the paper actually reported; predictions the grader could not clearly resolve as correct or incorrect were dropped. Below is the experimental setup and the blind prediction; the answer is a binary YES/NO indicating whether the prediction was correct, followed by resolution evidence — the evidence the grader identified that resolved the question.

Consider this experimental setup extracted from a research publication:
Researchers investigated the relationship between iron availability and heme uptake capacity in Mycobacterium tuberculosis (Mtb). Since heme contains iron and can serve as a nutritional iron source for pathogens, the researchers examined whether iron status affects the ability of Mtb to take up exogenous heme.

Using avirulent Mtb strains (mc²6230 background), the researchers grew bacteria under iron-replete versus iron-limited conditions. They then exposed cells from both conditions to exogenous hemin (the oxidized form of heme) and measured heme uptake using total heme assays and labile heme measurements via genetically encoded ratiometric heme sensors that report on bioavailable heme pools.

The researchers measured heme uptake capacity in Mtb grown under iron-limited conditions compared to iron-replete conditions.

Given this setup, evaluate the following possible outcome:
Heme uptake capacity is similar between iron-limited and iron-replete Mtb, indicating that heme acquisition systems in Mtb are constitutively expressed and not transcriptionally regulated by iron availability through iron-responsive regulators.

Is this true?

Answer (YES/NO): NO